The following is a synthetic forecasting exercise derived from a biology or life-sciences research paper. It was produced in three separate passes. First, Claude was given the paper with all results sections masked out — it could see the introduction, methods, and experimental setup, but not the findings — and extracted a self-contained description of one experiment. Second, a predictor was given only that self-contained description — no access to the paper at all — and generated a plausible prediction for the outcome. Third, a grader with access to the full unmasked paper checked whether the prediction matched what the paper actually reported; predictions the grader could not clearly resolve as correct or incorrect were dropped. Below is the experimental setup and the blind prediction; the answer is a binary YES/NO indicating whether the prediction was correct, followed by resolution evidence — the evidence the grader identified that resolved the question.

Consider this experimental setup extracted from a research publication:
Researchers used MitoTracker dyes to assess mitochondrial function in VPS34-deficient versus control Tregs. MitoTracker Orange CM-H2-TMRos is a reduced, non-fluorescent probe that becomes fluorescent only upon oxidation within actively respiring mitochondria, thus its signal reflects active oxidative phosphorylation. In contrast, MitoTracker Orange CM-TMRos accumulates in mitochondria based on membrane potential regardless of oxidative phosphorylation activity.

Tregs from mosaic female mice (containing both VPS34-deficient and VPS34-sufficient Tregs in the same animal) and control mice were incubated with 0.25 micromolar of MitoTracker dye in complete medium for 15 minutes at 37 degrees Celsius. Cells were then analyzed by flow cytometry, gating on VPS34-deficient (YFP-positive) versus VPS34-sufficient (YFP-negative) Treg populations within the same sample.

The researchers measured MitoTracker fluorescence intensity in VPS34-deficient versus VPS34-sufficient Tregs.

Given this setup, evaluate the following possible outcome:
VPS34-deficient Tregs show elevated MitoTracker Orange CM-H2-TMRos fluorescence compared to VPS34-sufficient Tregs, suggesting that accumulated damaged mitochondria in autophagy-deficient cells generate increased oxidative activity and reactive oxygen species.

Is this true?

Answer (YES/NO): NO